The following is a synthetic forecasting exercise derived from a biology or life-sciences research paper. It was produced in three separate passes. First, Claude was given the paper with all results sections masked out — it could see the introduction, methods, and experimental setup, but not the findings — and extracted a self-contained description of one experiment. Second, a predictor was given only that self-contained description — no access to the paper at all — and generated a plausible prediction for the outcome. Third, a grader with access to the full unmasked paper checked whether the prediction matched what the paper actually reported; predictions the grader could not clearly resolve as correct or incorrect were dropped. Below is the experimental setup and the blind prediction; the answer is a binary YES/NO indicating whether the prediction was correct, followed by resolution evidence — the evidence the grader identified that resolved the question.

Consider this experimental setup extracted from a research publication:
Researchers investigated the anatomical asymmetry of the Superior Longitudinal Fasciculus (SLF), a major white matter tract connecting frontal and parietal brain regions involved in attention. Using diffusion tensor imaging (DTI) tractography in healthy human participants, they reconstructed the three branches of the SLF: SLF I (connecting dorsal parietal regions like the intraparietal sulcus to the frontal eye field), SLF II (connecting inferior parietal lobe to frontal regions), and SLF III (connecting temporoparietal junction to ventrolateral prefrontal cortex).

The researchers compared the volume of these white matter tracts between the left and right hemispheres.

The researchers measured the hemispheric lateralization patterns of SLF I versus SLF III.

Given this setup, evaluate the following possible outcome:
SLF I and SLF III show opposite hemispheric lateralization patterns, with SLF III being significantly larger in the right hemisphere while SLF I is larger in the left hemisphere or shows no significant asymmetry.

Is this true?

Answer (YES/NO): YES